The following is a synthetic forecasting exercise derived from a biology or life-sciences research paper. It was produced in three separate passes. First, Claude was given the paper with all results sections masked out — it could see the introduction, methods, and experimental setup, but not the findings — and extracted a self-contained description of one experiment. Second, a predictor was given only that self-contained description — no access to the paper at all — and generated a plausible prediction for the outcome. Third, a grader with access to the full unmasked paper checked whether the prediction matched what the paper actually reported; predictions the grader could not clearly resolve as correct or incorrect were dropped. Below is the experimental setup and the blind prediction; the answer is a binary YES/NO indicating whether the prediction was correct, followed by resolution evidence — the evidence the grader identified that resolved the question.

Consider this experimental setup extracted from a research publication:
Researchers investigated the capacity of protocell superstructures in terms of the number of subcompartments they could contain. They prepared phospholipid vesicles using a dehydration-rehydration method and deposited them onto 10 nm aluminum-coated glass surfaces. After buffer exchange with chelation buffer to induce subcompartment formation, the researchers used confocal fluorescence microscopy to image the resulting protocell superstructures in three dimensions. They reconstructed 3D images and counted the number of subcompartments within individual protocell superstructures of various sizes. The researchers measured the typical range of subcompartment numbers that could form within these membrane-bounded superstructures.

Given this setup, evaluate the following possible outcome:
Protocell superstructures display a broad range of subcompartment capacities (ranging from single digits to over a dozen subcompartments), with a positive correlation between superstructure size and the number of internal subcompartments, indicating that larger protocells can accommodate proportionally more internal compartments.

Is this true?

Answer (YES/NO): NO